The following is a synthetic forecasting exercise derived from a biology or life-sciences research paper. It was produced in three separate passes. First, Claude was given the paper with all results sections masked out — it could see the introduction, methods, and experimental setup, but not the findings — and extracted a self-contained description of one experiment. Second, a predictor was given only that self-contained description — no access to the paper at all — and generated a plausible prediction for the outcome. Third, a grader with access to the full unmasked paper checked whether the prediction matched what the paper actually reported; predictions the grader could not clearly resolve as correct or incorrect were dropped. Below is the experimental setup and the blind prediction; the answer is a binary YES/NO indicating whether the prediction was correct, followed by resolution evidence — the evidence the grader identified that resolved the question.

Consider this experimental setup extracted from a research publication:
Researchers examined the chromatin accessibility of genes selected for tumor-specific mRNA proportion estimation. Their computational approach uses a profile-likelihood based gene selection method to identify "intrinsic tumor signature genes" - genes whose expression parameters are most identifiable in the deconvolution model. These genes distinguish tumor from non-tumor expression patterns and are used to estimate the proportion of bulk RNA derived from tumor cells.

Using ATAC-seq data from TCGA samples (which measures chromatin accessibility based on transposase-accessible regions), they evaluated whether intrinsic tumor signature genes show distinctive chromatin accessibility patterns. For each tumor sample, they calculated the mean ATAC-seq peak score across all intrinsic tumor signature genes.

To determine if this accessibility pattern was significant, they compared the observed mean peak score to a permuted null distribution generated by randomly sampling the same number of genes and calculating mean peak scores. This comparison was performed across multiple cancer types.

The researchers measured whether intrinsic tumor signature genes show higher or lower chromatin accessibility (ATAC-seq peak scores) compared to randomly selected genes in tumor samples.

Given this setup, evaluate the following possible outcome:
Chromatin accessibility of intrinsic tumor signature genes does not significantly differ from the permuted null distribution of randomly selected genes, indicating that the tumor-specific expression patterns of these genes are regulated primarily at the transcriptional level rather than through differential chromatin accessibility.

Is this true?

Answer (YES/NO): NO